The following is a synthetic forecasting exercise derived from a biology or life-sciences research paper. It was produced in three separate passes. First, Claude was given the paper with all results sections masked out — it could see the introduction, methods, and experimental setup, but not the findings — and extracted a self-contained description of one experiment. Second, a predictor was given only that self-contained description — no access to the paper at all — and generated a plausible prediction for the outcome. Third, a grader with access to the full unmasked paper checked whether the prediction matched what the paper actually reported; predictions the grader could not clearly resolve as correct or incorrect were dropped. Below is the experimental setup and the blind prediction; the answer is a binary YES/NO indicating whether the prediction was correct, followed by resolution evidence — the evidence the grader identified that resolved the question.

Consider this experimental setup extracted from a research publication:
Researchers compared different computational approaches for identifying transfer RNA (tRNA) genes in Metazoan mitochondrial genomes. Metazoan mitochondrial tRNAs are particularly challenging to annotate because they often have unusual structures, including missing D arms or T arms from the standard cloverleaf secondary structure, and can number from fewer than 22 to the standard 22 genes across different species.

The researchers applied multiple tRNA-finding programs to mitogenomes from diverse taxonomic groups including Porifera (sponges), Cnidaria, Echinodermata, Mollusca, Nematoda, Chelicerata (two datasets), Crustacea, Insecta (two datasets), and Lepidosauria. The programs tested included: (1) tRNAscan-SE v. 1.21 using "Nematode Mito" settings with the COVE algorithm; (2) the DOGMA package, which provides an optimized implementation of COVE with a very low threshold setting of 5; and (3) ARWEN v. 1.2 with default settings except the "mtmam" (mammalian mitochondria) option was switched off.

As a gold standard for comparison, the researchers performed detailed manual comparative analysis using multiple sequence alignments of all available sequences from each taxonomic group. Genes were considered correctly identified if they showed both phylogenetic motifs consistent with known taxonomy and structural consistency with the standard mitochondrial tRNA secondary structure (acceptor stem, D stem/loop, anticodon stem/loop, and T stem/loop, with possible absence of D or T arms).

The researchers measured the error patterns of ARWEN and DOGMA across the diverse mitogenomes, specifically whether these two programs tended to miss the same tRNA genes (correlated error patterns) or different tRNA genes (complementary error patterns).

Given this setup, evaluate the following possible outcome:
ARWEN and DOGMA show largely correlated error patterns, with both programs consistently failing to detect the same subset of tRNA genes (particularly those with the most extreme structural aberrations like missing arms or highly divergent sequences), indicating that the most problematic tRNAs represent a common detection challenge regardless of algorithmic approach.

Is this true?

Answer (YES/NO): NO